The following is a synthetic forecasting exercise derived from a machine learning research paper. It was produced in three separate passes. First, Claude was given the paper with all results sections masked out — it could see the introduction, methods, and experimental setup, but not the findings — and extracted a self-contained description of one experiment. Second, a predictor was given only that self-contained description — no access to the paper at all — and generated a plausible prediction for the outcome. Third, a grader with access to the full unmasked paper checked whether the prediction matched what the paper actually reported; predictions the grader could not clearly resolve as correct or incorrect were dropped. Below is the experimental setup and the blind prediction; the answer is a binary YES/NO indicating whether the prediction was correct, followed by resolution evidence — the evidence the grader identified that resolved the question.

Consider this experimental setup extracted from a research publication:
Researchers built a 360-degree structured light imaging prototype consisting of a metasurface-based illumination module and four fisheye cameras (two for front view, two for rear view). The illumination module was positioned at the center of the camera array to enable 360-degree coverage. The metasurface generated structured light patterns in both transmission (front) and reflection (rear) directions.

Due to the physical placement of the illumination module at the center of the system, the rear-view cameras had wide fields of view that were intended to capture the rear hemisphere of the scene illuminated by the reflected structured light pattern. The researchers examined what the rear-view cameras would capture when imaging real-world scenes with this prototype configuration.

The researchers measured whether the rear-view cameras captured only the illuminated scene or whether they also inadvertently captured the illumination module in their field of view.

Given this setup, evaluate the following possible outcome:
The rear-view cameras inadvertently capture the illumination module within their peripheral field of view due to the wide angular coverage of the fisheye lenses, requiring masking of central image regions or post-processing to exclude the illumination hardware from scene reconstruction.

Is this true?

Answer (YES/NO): YES